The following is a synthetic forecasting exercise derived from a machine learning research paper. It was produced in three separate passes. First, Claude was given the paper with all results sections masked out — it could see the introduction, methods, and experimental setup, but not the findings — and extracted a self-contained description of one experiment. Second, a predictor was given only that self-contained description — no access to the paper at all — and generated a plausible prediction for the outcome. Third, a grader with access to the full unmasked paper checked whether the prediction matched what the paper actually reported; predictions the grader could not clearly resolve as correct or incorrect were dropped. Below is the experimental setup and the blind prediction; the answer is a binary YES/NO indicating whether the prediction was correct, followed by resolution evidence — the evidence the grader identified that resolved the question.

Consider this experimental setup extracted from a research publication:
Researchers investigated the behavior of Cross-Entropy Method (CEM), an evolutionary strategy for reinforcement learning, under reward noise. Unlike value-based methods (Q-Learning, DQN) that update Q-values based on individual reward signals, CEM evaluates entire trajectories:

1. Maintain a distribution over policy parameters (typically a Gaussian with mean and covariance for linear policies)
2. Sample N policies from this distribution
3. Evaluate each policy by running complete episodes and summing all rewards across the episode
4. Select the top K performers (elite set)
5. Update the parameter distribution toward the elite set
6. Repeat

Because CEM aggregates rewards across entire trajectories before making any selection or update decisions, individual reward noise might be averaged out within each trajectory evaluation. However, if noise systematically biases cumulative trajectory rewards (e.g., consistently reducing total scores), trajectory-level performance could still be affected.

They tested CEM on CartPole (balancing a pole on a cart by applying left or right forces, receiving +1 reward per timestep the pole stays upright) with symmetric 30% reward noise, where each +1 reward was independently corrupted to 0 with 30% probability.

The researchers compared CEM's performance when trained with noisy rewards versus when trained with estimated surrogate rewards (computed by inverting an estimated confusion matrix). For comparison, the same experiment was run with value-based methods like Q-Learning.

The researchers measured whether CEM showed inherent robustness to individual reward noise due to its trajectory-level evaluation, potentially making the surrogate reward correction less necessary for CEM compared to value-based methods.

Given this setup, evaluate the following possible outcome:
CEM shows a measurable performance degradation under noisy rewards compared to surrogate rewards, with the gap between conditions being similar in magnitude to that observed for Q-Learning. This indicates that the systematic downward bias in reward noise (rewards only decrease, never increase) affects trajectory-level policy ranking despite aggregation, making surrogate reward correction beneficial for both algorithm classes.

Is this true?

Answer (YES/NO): NO